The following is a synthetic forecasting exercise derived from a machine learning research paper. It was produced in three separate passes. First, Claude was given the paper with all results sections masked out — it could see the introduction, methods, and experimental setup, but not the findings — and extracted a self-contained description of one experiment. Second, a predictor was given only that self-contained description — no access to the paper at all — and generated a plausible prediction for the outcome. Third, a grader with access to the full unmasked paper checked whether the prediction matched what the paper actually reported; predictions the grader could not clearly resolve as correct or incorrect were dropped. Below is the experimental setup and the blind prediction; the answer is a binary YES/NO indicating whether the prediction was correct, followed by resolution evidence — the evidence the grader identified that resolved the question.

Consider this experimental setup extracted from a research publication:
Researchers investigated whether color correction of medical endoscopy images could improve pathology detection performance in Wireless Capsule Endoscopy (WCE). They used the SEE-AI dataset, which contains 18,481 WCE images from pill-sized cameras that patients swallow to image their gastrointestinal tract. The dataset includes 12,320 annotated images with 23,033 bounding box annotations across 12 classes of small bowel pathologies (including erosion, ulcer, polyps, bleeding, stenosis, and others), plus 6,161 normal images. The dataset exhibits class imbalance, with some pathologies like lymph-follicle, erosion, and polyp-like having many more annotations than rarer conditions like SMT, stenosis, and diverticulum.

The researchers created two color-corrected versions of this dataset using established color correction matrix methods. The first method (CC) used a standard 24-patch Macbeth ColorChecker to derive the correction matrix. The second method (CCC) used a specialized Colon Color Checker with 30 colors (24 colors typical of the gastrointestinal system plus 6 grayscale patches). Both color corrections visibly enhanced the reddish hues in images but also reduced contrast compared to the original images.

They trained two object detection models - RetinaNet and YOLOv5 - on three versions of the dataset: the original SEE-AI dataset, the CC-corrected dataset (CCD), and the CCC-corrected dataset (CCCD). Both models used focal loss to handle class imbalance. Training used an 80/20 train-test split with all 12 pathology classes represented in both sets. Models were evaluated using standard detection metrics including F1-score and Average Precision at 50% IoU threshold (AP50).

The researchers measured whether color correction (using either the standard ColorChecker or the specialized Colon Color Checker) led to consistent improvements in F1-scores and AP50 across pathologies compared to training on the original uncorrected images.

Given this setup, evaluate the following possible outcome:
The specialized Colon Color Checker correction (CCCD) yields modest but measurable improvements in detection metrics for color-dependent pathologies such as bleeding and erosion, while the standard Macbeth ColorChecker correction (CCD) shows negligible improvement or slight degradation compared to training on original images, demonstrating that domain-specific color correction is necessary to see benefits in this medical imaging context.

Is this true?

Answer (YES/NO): NO